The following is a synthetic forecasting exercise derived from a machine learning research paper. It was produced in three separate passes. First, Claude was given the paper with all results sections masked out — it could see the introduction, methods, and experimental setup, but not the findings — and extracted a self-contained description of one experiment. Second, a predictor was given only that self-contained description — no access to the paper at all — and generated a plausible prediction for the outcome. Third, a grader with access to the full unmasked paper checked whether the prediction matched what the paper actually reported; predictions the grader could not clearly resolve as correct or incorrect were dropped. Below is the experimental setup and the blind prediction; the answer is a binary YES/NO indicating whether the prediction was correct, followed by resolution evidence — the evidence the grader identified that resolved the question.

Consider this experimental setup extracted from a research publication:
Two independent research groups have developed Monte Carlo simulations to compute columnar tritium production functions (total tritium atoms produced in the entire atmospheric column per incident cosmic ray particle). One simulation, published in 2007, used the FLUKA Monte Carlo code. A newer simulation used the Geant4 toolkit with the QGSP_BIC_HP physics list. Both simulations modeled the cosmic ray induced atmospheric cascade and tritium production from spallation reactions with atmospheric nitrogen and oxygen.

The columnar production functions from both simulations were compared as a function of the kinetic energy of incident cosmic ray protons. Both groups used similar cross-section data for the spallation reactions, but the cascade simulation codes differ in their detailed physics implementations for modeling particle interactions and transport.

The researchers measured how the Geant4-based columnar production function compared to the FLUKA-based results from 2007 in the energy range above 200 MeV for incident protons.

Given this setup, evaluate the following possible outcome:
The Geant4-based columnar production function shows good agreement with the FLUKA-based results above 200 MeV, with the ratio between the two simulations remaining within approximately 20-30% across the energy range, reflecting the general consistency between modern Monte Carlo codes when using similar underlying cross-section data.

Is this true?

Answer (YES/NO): YES